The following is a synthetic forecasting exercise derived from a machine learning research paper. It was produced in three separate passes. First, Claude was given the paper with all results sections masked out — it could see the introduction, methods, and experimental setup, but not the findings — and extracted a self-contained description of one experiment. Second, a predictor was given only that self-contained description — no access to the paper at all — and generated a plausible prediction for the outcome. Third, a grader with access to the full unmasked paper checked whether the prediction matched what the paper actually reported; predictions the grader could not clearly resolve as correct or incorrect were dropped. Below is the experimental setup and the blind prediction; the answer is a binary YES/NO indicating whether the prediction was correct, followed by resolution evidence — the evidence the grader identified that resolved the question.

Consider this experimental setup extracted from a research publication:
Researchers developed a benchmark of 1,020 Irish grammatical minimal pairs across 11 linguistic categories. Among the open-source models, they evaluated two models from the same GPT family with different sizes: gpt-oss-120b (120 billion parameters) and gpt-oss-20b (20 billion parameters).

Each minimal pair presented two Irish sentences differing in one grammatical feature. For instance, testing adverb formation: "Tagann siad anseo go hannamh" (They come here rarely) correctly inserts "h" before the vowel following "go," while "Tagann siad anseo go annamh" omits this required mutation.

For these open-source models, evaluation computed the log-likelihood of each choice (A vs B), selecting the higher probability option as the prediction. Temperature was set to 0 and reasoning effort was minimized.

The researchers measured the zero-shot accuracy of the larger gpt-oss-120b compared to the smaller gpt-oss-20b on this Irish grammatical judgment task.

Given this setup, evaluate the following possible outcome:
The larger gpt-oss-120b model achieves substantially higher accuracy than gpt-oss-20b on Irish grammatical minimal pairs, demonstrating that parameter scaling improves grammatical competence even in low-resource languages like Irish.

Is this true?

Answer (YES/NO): NO